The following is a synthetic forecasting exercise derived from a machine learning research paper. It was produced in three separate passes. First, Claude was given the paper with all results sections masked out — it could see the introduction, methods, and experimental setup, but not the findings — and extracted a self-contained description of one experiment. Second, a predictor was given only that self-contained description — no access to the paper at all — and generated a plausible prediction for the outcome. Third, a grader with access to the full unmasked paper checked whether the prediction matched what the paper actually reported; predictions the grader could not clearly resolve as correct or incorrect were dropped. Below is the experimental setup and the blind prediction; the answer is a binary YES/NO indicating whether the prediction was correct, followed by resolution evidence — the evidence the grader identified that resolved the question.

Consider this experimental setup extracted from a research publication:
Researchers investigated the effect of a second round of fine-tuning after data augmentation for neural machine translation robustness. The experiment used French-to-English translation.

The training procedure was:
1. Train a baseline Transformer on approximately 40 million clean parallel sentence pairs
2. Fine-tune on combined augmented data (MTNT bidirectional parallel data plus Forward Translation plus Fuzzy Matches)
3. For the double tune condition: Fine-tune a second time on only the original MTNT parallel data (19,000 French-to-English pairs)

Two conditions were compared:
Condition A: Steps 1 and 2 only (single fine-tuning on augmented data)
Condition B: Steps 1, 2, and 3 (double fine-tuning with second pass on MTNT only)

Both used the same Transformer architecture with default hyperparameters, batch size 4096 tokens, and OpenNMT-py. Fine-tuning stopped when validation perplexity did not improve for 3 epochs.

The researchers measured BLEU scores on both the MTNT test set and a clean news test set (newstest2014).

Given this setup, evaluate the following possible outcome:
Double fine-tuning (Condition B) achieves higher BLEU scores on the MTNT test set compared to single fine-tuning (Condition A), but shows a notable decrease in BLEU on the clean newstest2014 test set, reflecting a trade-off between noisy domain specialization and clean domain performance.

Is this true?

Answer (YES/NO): NO